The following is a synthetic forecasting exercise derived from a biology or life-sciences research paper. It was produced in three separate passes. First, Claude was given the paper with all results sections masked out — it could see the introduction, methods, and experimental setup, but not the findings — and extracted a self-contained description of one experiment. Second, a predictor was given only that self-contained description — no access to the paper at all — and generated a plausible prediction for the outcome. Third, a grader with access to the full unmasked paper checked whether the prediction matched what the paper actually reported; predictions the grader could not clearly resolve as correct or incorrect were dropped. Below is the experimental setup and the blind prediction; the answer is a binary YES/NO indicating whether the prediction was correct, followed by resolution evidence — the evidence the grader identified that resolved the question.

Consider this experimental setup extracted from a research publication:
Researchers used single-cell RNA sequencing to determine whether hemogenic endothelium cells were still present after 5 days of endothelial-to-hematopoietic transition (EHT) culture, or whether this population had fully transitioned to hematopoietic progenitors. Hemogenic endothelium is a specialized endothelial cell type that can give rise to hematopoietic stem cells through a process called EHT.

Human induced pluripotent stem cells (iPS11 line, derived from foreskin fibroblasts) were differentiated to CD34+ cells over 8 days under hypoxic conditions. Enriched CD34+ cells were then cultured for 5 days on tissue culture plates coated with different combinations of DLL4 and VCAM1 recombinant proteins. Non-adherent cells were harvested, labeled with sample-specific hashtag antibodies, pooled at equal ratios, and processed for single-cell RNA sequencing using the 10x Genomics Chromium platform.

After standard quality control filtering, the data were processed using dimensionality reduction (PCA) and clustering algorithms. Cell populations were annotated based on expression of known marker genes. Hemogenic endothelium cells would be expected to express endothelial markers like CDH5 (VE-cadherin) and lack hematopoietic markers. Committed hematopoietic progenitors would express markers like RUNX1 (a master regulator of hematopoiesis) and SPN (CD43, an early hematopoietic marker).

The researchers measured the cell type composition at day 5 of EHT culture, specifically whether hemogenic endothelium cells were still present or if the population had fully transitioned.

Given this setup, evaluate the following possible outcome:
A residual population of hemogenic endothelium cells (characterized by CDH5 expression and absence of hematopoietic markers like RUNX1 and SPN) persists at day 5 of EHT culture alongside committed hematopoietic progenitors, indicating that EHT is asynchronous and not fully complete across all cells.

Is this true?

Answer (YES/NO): NO